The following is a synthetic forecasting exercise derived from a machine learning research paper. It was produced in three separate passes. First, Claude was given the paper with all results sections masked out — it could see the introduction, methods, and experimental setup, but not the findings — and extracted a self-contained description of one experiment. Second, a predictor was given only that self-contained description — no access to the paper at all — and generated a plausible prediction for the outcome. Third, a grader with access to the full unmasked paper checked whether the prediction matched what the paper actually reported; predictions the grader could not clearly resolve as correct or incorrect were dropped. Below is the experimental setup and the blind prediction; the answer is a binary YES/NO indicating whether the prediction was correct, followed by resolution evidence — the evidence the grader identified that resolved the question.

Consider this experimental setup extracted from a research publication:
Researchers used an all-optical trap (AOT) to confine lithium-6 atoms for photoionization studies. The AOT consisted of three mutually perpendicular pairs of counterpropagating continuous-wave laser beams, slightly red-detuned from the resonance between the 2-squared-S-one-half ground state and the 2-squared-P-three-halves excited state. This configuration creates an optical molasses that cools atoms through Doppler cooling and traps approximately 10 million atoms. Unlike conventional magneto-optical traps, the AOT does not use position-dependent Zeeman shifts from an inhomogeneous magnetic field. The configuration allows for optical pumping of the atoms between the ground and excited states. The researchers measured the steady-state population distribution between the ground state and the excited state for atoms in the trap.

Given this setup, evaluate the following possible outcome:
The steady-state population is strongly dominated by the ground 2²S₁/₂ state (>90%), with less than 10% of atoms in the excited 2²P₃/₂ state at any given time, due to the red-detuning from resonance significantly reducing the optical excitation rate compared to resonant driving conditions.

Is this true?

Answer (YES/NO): NO